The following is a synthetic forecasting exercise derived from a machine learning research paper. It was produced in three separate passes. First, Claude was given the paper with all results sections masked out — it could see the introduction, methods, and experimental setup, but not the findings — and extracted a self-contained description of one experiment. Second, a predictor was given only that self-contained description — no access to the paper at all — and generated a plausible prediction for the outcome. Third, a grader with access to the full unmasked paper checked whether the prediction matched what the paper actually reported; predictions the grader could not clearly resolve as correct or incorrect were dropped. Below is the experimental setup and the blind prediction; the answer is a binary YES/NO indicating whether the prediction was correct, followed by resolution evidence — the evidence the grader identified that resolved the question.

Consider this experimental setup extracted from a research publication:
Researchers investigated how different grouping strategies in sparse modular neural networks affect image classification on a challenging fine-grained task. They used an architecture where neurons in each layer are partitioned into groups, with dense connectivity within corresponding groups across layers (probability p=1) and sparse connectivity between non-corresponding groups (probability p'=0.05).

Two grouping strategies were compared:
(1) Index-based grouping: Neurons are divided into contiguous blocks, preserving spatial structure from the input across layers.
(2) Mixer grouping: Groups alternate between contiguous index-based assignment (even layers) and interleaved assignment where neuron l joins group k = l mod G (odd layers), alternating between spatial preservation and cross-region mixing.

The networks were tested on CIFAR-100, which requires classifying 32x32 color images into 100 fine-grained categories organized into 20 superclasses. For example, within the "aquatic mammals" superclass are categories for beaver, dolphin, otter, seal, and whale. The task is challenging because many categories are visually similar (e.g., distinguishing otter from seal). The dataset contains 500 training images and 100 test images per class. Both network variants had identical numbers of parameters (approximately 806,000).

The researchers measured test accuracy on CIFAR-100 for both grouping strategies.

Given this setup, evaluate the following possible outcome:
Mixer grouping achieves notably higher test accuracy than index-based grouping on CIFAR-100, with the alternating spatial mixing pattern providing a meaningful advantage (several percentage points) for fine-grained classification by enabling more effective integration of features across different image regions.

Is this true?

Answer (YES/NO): NO